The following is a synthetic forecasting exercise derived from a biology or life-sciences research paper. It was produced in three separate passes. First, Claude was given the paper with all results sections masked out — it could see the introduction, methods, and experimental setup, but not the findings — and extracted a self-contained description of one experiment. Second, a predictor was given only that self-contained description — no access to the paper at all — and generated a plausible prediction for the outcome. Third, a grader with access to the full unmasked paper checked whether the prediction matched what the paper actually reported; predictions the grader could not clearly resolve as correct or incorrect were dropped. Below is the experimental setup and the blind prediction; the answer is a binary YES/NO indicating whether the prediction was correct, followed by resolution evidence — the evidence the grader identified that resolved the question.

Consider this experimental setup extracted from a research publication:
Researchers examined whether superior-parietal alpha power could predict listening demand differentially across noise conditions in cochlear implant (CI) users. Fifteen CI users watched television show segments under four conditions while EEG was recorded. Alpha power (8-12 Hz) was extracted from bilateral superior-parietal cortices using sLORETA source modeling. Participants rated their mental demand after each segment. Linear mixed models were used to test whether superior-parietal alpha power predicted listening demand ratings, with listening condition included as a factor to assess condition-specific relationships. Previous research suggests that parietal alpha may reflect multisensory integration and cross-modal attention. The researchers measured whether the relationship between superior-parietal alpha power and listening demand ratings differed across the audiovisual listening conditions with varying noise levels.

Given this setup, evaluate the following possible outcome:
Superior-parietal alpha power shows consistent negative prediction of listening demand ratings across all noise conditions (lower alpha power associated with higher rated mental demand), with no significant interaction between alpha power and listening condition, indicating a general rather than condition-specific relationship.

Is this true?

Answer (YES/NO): NO